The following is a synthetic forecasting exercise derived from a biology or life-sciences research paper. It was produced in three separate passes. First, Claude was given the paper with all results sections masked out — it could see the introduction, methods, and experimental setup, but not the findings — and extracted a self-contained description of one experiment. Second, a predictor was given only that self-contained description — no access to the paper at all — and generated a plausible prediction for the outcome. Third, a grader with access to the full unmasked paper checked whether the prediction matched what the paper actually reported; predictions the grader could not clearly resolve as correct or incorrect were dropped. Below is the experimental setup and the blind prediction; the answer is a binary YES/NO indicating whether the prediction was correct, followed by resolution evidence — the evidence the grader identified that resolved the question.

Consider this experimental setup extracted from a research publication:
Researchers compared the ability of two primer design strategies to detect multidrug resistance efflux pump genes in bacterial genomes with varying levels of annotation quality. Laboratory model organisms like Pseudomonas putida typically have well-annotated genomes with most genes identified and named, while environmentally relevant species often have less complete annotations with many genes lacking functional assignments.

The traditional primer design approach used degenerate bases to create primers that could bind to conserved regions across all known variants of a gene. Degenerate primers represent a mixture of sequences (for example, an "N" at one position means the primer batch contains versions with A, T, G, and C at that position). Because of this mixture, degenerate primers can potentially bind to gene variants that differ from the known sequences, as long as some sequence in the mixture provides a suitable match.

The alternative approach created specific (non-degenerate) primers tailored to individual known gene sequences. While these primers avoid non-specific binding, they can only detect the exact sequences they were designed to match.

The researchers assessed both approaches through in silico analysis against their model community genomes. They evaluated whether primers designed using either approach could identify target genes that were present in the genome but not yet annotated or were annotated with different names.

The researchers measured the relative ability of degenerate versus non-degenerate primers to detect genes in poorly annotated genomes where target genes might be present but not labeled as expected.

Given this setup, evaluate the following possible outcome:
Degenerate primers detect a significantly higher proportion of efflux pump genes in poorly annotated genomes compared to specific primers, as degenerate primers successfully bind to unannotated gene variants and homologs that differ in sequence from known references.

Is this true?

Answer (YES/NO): YES